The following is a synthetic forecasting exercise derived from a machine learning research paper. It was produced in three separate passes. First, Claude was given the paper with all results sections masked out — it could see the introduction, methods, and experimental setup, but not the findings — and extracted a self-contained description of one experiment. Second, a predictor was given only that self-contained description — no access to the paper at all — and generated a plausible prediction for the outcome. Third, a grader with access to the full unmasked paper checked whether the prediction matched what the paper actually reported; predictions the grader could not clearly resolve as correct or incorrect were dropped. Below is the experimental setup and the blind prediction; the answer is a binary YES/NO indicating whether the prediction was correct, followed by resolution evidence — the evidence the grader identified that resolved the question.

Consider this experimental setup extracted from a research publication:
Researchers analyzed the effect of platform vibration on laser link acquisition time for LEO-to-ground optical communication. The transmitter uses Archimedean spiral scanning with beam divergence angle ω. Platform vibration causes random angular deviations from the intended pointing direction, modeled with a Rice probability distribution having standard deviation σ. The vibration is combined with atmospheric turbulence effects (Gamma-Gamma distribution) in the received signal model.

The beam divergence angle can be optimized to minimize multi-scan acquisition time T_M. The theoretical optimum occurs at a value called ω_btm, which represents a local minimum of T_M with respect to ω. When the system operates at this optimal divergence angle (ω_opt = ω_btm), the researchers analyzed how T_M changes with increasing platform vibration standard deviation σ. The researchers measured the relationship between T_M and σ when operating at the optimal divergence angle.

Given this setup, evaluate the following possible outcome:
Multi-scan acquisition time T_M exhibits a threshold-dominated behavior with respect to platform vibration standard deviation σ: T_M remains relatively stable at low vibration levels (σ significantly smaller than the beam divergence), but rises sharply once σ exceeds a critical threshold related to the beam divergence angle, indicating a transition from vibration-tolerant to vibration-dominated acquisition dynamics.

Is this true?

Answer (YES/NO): NO